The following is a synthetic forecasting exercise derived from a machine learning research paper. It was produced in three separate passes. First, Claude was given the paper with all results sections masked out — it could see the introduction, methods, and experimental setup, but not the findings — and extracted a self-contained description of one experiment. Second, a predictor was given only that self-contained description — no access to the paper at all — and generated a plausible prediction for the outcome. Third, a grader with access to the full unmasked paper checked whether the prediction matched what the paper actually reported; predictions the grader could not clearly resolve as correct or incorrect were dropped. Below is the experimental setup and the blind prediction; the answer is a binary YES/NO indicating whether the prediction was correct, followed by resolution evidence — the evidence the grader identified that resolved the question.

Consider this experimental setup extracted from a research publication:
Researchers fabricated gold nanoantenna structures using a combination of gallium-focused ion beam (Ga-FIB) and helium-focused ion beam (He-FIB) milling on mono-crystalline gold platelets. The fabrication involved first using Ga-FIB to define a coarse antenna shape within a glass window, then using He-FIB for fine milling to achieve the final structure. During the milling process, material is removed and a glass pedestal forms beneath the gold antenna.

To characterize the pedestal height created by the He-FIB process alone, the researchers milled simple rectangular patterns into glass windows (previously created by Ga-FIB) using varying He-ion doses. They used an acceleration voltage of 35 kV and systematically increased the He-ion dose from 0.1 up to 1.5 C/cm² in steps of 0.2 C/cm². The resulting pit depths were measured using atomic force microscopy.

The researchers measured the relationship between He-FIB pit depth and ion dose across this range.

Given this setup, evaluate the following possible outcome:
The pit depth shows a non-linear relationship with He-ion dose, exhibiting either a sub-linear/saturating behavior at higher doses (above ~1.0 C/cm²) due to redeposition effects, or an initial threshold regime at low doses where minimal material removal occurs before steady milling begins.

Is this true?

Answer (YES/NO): NO